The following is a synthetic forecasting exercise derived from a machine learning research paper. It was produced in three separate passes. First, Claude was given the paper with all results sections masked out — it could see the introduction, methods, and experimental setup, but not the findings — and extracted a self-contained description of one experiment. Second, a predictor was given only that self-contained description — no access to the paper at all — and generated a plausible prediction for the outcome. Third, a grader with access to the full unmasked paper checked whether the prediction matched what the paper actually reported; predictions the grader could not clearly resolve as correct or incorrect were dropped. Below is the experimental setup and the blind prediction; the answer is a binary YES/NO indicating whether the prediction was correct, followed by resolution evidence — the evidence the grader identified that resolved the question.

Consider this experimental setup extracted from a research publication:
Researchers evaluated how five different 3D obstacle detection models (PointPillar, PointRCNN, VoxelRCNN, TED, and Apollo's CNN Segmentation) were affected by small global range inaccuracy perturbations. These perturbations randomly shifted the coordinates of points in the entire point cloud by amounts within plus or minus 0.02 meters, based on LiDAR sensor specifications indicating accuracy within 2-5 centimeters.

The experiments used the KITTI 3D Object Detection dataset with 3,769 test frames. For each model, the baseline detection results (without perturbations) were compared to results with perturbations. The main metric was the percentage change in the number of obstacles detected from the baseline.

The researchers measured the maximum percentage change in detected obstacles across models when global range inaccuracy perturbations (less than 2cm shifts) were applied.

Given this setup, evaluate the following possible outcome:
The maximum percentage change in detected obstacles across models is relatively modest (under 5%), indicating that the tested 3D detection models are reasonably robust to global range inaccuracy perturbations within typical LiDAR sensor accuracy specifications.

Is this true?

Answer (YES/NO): NO